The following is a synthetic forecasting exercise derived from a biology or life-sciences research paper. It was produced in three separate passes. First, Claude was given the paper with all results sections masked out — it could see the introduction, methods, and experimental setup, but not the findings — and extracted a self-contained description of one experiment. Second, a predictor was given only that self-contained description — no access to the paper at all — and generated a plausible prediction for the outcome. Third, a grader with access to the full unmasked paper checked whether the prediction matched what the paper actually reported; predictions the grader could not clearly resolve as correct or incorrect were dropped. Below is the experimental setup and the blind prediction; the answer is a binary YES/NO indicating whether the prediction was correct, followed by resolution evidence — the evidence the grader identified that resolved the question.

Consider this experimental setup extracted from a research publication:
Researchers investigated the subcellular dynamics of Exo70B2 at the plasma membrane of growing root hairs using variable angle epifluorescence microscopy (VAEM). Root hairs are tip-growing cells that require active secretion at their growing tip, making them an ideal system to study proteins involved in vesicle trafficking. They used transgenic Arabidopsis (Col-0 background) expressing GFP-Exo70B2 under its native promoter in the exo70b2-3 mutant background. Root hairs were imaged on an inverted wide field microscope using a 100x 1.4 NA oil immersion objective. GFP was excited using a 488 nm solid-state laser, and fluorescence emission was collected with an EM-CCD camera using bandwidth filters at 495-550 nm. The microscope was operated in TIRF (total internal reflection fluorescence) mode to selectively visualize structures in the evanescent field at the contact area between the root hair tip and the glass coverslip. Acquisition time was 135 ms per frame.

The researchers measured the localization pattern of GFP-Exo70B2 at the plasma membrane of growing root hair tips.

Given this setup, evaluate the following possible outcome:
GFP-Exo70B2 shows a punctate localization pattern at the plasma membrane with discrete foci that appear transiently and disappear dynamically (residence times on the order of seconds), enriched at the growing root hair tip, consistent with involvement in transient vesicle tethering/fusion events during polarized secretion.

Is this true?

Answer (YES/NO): YES